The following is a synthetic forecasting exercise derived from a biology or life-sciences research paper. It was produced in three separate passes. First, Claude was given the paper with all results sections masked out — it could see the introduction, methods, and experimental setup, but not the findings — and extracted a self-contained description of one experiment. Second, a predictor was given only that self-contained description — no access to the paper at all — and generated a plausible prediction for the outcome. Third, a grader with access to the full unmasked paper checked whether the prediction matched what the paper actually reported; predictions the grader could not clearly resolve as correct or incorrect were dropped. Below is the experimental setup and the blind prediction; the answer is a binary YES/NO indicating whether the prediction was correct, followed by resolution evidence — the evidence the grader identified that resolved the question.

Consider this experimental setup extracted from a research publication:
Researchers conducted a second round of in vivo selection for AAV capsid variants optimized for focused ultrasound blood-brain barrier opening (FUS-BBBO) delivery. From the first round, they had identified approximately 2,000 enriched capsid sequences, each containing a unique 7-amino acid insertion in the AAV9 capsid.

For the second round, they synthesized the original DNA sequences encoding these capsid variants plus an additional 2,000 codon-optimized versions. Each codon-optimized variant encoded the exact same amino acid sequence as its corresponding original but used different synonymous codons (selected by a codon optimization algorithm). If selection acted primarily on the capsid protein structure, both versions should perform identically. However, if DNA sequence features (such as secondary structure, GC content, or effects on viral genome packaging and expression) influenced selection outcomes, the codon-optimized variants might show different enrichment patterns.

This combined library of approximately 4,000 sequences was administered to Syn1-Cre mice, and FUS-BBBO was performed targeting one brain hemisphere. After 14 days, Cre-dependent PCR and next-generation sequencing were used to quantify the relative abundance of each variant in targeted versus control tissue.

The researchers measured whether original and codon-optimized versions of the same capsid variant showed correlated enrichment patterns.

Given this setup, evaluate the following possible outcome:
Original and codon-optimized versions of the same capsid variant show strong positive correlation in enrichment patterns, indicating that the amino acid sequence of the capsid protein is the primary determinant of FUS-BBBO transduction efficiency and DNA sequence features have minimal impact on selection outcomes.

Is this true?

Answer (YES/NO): YES